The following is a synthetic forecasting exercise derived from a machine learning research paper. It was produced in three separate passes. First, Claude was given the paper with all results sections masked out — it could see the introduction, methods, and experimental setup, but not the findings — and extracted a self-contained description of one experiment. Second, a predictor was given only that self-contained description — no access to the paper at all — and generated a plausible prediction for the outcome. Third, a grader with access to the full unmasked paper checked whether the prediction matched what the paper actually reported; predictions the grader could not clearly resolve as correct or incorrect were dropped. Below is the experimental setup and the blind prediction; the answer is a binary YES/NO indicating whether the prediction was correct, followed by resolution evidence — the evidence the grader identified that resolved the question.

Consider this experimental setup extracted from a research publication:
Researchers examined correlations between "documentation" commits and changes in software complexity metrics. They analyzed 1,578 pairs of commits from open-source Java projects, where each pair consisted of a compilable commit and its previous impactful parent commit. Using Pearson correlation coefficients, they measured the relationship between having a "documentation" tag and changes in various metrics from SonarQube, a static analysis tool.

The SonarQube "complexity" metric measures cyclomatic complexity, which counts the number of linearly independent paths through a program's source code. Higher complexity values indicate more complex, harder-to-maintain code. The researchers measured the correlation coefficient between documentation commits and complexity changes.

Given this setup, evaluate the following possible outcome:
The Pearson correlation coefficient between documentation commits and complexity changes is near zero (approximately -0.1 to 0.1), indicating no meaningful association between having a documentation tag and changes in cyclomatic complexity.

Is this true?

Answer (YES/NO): NO